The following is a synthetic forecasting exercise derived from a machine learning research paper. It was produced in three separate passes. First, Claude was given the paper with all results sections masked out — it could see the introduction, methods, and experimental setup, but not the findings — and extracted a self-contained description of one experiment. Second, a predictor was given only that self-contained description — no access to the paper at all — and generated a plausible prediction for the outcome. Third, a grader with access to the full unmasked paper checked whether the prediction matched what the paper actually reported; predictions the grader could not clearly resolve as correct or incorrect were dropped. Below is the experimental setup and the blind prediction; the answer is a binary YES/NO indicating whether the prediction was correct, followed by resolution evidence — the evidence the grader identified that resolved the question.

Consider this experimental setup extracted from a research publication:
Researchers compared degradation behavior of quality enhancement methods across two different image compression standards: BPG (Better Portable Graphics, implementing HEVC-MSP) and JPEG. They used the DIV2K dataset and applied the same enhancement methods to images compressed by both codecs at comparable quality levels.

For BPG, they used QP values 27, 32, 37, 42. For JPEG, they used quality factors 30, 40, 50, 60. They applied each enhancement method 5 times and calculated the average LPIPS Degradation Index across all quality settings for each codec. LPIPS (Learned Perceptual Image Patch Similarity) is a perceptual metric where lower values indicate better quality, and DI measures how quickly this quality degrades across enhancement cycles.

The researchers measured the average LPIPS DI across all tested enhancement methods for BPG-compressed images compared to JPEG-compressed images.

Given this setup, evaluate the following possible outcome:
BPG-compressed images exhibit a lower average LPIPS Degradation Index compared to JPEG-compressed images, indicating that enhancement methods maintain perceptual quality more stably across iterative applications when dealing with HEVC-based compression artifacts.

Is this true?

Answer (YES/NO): YES